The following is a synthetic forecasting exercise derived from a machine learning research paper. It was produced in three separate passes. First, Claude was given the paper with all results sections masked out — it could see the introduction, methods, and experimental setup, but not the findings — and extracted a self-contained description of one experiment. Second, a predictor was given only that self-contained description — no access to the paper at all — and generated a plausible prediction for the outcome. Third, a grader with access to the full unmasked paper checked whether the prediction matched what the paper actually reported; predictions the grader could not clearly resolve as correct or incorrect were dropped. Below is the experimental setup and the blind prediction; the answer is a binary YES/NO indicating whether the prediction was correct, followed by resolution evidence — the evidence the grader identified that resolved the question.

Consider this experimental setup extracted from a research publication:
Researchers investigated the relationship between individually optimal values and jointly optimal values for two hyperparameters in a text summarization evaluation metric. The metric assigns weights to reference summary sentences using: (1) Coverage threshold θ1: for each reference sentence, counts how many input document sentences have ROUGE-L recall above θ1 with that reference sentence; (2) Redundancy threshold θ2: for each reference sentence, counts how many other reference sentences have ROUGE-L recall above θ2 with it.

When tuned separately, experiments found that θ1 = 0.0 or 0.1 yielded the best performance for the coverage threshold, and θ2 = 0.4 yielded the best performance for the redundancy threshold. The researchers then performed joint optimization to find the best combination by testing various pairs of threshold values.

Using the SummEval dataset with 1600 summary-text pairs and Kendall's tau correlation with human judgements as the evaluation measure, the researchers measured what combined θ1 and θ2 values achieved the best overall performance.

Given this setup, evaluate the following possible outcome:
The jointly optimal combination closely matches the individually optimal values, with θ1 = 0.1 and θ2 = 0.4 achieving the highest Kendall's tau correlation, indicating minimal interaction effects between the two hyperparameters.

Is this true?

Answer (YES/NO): NO